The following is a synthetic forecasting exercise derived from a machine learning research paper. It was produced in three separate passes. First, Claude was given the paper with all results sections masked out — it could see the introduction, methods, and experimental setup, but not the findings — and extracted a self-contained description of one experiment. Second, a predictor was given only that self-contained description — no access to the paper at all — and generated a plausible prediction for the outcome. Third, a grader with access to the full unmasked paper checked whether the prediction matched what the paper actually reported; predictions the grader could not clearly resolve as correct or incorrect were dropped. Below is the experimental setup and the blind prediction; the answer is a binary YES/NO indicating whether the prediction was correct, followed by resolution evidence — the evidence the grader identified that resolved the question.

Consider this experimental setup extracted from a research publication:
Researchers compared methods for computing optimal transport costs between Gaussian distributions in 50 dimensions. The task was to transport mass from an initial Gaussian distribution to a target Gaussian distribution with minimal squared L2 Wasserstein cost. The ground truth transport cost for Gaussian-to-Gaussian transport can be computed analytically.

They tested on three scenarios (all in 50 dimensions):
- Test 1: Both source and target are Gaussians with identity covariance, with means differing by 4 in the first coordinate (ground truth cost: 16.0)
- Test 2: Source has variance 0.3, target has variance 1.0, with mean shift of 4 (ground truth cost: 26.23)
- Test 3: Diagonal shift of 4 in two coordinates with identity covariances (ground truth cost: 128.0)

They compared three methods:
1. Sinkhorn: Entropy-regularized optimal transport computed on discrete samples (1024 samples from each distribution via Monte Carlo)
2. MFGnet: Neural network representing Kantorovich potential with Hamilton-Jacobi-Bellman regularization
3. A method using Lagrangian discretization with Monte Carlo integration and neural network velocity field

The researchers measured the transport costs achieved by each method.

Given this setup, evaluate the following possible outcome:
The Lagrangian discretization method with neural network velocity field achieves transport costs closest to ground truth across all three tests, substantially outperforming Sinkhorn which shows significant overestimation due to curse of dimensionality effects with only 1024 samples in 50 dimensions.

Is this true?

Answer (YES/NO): YES